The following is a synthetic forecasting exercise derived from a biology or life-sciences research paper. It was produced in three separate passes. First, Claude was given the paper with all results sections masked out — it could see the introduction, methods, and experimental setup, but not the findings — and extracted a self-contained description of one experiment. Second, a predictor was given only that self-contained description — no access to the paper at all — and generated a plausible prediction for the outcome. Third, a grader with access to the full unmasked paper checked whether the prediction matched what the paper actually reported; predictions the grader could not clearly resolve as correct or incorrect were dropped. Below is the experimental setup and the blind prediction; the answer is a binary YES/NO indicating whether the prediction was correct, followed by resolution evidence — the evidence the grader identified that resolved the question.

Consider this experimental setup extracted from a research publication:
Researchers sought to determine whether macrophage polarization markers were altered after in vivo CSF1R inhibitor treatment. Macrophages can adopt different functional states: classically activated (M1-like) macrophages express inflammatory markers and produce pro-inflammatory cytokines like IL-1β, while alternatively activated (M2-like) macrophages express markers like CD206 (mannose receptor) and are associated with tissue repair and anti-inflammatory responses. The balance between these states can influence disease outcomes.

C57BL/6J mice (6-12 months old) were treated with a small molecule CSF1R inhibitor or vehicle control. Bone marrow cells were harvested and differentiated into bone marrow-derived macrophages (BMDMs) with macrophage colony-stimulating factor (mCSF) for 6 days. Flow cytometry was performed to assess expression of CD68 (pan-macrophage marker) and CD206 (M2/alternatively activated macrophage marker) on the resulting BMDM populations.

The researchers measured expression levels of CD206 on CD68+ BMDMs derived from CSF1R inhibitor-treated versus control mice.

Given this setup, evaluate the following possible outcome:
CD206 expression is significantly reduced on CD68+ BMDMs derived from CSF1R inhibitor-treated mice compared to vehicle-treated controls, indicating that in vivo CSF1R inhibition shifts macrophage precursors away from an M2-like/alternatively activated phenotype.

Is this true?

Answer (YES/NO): NO